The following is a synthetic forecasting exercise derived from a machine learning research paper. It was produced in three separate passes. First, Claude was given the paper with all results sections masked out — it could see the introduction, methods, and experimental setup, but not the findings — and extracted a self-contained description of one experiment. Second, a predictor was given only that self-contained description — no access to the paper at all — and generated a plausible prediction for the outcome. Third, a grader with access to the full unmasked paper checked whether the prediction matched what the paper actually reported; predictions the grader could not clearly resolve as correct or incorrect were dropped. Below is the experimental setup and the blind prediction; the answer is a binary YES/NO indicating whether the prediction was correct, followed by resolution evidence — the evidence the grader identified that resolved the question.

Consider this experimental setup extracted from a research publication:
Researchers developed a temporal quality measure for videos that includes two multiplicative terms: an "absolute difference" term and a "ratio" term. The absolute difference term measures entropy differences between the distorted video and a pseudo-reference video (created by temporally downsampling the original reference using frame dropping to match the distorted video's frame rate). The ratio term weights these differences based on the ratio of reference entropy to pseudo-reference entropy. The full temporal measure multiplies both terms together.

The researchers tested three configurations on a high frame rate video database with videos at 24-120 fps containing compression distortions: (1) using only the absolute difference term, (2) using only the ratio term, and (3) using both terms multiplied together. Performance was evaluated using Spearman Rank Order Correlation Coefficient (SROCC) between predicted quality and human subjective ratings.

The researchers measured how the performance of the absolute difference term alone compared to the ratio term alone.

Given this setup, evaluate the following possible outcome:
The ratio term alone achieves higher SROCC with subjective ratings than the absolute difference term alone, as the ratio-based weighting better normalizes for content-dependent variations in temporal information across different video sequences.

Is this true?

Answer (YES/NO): NO